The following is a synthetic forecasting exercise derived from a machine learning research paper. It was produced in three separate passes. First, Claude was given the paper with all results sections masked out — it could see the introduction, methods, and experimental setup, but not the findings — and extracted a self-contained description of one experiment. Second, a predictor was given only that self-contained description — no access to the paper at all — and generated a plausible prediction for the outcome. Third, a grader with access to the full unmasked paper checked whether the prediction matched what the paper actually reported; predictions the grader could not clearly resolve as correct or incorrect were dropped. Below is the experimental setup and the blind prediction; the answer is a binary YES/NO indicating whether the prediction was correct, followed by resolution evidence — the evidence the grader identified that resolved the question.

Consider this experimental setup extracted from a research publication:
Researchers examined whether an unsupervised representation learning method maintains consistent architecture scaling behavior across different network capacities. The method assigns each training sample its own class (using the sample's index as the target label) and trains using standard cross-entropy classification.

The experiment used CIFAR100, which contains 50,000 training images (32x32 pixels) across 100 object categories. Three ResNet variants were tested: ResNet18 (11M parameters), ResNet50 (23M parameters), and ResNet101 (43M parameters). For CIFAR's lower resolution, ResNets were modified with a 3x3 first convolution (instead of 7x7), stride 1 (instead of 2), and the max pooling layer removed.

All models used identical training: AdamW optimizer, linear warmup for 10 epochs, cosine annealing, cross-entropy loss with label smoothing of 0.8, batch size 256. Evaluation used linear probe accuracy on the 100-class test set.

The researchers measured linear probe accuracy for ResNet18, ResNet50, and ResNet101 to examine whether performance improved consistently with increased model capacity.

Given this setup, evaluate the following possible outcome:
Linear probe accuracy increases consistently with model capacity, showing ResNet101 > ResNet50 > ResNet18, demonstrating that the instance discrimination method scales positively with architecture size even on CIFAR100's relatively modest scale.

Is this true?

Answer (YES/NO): YES